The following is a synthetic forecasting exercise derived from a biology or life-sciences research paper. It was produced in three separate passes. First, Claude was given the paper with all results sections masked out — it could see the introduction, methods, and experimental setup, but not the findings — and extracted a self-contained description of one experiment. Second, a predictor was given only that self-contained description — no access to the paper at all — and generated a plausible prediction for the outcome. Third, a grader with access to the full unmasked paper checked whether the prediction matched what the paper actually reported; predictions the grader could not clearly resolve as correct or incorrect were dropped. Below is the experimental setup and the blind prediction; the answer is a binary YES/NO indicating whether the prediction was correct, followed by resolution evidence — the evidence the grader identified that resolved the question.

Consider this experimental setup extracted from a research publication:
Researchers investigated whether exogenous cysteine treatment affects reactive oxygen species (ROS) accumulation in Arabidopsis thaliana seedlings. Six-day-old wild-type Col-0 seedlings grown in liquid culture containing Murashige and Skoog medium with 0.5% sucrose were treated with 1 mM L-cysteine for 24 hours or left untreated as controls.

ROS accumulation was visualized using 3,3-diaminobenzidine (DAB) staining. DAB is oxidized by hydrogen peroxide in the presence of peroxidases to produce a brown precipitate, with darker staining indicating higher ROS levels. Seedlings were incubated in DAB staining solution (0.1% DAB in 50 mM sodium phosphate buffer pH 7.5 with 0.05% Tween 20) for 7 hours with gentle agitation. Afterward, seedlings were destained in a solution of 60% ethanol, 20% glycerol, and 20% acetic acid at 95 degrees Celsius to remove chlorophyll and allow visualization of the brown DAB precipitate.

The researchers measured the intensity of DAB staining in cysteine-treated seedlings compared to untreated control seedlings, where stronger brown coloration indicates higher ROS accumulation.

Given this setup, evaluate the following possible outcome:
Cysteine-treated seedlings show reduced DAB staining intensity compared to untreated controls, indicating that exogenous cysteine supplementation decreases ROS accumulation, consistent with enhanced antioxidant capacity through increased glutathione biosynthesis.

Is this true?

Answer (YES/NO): YES